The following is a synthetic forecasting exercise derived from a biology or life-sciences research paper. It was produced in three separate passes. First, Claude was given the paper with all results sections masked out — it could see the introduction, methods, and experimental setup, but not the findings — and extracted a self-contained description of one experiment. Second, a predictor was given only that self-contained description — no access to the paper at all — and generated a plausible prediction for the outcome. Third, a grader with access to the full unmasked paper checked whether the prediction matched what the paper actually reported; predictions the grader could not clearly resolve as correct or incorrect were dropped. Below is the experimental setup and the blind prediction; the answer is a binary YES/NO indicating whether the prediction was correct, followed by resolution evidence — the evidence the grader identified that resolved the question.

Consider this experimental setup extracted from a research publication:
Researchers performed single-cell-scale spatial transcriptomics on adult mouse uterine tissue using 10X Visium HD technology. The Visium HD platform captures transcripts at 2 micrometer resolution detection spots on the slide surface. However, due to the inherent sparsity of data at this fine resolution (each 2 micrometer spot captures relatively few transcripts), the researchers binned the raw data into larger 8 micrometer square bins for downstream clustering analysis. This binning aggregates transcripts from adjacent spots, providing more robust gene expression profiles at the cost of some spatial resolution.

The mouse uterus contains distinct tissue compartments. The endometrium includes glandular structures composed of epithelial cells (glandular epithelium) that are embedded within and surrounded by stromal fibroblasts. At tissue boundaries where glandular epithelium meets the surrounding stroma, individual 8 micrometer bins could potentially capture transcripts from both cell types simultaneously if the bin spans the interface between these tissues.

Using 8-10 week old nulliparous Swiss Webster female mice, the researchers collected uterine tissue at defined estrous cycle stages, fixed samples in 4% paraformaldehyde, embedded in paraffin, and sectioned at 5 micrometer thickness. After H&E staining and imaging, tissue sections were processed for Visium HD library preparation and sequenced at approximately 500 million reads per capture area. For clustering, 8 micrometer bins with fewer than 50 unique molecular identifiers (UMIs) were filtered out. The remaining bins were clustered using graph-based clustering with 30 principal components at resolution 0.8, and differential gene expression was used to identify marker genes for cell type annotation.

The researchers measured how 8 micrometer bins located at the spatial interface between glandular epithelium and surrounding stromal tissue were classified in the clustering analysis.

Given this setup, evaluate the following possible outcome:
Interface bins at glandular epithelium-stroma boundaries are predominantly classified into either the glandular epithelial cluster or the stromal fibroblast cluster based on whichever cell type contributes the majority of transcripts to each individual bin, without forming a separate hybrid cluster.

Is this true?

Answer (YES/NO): NO